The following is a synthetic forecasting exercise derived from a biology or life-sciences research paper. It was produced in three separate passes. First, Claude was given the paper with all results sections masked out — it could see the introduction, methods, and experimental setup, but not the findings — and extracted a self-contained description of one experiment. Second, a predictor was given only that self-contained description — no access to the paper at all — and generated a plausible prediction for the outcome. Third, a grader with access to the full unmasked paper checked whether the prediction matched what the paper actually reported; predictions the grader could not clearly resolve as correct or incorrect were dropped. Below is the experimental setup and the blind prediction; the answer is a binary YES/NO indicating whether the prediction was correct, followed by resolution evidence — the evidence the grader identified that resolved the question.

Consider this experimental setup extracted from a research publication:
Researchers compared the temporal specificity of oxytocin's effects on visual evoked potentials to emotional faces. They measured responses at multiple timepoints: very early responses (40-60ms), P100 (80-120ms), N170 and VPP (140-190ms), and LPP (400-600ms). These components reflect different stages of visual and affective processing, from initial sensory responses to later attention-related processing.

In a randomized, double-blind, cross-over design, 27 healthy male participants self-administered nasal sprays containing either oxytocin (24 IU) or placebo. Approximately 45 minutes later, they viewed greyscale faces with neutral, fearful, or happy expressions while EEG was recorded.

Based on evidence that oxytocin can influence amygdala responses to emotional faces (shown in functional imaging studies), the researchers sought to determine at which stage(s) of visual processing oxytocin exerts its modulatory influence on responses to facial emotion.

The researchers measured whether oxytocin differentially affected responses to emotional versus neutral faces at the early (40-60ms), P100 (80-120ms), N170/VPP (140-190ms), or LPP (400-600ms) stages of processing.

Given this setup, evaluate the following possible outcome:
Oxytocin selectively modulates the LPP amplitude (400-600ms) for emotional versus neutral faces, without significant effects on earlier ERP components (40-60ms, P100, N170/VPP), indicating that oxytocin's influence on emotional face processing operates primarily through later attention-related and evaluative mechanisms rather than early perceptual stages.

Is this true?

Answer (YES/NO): NO